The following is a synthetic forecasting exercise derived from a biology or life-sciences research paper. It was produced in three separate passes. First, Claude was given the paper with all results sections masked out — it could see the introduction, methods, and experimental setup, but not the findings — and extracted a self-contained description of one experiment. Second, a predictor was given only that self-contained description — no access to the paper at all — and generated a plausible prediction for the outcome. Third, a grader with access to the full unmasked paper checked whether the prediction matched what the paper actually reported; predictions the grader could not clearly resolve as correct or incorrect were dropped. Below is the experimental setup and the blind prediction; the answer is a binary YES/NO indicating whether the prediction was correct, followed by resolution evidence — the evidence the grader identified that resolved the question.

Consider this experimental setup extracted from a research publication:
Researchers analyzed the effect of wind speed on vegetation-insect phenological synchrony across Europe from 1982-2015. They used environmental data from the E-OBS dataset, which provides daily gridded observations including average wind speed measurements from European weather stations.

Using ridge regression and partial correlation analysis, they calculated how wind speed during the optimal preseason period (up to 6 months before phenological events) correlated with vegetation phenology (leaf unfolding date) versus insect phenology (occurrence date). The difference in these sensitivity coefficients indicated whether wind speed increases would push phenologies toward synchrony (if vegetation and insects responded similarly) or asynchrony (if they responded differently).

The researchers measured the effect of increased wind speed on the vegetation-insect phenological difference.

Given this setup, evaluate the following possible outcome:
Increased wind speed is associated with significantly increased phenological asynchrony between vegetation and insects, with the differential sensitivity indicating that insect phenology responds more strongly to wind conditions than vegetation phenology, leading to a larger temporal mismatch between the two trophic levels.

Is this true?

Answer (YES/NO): NO